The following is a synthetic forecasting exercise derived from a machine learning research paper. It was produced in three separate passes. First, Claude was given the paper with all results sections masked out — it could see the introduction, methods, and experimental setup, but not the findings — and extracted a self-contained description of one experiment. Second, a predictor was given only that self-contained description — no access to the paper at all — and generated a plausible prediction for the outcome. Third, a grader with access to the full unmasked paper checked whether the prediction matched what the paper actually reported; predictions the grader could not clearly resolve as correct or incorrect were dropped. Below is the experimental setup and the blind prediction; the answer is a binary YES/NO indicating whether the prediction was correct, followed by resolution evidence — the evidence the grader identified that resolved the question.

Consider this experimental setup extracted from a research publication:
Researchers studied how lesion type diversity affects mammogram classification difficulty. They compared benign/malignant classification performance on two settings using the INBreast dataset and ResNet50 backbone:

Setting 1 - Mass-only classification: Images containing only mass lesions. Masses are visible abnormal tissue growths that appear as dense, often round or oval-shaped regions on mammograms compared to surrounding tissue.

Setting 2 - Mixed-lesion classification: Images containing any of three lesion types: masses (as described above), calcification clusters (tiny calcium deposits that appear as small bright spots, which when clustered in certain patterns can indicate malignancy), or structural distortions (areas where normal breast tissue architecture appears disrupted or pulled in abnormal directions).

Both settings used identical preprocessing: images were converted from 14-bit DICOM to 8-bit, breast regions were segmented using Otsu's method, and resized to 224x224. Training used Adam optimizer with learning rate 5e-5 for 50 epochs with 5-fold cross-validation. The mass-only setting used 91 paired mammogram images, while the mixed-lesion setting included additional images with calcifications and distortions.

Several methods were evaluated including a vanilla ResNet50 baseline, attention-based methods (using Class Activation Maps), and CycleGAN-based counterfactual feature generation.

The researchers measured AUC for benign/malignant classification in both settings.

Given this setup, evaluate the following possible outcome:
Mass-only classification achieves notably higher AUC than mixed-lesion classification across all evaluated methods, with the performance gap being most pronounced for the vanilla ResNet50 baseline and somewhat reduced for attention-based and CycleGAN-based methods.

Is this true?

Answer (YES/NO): NO